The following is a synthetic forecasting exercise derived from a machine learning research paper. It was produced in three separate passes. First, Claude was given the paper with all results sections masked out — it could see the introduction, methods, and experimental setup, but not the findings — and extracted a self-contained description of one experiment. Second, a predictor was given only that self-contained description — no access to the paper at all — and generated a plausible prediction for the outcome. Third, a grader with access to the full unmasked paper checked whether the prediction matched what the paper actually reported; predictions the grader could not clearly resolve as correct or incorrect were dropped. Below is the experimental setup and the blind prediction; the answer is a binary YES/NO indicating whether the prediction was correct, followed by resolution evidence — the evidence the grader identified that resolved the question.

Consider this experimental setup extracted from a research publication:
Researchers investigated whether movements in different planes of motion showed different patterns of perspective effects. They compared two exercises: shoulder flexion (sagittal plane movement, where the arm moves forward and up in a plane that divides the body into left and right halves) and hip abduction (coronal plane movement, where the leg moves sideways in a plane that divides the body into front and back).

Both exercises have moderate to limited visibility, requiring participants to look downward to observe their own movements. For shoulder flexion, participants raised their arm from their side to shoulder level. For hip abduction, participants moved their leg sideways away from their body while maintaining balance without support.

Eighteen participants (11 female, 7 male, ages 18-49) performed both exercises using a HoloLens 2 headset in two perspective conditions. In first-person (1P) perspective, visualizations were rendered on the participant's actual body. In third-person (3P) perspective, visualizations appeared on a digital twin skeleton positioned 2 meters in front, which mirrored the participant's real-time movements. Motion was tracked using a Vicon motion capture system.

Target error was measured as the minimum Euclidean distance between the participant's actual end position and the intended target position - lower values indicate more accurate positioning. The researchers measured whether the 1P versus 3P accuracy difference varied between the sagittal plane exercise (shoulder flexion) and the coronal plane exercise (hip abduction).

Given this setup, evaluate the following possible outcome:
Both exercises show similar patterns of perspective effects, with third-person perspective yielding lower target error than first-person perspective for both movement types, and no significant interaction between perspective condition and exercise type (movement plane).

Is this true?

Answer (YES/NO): NO